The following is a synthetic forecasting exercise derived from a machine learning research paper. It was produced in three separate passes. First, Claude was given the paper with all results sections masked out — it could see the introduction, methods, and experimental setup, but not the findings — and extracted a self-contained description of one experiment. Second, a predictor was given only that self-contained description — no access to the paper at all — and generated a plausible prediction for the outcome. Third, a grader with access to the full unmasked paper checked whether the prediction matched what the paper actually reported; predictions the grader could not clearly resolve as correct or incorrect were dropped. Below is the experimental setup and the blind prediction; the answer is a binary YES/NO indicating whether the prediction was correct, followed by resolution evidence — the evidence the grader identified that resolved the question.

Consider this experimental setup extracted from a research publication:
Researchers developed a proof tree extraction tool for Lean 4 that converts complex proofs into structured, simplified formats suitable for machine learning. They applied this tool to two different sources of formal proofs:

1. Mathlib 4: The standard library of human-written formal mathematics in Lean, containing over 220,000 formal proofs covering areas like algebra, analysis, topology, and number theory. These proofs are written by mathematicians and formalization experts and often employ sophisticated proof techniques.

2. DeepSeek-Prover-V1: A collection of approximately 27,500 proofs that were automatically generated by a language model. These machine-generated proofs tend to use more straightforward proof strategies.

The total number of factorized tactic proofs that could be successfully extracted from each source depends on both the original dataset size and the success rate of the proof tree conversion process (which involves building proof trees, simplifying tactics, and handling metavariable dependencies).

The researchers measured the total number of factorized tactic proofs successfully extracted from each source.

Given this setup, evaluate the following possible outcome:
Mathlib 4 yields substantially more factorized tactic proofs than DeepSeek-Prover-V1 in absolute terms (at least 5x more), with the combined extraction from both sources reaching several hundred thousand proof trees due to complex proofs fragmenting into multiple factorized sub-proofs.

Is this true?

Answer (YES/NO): NO